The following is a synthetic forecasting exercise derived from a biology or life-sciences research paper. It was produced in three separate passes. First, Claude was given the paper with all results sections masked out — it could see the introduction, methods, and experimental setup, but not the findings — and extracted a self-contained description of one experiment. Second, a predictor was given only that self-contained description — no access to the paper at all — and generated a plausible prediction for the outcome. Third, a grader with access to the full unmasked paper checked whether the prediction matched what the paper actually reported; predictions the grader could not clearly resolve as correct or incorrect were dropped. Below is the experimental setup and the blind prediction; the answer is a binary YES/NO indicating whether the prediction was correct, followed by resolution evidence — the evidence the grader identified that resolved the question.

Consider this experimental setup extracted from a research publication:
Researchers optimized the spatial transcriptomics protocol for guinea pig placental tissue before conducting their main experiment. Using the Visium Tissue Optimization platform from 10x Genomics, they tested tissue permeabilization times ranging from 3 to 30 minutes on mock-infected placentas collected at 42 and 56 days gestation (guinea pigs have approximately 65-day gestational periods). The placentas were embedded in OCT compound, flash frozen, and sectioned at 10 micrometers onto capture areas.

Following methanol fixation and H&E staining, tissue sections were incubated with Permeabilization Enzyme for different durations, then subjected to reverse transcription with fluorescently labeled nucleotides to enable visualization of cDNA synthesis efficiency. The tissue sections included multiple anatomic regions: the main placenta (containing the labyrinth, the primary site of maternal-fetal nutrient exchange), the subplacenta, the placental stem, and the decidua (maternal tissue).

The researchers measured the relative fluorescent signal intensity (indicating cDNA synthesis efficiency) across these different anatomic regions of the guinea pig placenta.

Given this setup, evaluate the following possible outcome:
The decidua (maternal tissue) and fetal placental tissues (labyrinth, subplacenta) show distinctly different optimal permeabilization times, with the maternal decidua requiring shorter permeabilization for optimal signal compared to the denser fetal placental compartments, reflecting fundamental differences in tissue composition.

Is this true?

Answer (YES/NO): NO